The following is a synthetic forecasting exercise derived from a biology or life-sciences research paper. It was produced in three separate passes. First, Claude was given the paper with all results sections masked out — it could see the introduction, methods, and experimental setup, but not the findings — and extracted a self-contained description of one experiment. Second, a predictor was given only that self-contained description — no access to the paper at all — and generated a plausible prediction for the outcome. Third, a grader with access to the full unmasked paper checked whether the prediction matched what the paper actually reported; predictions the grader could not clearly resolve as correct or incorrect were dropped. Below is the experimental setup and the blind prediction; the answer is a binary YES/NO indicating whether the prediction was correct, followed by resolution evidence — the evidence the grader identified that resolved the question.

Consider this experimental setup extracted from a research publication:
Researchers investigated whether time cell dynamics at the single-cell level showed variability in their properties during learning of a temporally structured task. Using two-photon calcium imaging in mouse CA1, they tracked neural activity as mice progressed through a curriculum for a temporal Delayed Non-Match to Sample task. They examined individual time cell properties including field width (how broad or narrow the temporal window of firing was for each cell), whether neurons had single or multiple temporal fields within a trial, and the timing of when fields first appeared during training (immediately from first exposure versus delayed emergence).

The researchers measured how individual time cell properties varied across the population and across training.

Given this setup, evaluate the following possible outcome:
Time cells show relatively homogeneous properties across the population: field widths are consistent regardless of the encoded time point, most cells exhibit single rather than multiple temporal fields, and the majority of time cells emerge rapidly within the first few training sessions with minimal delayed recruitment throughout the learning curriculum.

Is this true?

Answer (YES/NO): NO